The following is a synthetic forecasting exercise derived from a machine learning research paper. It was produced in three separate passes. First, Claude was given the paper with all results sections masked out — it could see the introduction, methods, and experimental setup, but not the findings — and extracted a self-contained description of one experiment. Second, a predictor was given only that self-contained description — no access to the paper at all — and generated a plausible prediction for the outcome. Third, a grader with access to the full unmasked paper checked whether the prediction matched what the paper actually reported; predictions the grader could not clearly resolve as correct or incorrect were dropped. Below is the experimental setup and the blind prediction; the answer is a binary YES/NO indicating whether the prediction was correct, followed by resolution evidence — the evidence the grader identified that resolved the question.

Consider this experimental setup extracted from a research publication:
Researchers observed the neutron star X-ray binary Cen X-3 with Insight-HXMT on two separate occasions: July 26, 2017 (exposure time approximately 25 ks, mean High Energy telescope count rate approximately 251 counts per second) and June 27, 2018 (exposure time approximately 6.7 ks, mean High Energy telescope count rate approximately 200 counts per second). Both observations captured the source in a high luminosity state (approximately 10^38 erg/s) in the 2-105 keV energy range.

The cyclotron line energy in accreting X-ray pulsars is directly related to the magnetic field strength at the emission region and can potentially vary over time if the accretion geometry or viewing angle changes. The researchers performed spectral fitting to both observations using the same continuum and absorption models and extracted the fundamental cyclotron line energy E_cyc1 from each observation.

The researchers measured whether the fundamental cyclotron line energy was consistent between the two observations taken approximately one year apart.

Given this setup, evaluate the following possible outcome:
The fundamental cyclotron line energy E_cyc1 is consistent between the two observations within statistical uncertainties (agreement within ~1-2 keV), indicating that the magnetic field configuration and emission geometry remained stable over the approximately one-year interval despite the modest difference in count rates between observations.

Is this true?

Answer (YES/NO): YES